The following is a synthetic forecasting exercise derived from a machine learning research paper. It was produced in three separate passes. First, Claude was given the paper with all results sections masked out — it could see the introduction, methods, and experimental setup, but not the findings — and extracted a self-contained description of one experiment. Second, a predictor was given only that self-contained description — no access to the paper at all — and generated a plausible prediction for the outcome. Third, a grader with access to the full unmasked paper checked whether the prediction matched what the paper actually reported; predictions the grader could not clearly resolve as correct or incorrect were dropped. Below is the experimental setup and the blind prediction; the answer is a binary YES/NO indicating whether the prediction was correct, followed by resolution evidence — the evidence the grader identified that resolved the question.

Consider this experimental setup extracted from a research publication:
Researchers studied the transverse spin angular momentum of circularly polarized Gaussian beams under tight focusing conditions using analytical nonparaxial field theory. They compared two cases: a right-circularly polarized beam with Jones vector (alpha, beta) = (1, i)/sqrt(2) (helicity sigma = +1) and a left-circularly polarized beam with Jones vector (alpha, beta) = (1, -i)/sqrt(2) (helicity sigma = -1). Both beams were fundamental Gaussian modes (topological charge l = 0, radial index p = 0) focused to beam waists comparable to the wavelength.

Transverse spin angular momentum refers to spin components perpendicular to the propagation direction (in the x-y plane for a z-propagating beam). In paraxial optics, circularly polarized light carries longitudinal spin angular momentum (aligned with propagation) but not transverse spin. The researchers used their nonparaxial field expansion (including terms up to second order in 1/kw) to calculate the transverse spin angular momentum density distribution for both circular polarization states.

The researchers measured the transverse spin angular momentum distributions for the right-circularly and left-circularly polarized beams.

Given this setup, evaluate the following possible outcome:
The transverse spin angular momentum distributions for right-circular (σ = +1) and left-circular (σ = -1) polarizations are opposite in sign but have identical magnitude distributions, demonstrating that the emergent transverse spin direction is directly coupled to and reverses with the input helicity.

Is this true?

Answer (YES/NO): NO